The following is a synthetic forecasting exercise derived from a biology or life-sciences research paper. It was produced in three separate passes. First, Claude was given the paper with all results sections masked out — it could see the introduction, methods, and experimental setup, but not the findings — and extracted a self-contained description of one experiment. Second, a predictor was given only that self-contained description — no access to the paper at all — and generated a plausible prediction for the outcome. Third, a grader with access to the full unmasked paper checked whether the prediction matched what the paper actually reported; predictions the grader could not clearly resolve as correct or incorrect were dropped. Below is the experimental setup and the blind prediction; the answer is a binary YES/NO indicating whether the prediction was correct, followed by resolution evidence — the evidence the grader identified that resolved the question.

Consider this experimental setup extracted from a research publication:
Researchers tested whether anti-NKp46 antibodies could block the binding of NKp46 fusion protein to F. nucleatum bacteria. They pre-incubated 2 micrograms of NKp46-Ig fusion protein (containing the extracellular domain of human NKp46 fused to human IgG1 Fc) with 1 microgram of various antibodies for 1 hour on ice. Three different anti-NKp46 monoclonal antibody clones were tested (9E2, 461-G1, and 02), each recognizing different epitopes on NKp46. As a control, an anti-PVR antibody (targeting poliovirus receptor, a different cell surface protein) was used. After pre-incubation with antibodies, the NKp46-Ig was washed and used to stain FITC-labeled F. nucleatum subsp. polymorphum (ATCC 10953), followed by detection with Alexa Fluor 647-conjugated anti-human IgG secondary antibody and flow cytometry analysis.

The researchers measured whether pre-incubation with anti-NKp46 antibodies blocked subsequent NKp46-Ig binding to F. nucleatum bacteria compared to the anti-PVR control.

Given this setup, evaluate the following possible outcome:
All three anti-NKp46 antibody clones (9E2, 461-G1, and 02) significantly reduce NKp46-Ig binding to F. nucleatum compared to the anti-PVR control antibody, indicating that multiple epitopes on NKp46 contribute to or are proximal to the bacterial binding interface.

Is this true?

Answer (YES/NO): NO